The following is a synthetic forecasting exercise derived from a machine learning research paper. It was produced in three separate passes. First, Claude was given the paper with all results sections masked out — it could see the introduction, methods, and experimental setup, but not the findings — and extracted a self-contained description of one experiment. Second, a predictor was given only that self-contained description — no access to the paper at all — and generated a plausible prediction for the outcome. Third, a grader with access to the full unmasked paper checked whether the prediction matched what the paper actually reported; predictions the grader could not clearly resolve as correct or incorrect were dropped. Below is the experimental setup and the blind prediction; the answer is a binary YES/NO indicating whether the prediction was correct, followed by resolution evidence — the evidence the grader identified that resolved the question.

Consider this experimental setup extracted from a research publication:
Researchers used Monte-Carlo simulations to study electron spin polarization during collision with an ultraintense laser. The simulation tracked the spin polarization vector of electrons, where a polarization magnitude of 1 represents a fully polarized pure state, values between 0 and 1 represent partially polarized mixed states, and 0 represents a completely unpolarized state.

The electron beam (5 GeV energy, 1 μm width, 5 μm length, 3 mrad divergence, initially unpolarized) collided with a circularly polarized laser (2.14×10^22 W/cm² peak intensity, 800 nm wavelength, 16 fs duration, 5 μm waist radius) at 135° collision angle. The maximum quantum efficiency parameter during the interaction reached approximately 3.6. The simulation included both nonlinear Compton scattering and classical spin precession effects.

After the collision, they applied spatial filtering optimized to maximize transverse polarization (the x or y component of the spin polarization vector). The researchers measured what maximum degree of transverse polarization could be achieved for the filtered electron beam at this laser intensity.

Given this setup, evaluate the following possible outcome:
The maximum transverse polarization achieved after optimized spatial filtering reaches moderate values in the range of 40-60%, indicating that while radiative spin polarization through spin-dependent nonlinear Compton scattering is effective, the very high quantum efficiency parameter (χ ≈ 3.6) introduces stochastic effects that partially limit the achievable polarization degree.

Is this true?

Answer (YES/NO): NO